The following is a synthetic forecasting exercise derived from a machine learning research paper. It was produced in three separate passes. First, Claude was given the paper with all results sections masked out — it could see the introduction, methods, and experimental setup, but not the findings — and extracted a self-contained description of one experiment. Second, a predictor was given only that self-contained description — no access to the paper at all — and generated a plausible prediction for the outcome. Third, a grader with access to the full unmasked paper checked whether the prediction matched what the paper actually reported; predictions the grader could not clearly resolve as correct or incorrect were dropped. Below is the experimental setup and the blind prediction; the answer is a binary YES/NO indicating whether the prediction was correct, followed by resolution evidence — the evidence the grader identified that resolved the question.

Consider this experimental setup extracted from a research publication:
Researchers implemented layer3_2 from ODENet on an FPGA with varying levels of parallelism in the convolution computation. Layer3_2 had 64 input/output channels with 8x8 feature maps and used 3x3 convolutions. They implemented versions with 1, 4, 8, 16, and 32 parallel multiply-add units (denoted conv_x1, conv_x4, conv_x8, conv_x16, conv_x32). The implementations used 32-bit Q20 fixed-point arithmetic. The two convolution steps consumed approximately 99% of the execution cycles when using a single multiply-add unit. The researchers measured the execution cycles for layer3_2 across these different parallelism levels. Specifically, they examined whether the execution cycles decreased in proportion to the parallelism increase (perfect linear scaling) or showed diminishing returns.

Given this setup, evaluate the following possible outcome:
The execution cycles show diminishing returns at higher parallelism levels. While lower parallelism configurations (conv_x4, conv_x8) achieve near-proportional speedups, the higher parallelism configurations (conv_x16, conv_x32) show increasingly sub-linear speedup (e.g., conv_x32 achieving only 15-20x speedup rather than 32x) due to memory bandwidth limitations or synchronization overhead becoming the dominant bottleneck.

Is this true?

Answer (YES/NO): NO